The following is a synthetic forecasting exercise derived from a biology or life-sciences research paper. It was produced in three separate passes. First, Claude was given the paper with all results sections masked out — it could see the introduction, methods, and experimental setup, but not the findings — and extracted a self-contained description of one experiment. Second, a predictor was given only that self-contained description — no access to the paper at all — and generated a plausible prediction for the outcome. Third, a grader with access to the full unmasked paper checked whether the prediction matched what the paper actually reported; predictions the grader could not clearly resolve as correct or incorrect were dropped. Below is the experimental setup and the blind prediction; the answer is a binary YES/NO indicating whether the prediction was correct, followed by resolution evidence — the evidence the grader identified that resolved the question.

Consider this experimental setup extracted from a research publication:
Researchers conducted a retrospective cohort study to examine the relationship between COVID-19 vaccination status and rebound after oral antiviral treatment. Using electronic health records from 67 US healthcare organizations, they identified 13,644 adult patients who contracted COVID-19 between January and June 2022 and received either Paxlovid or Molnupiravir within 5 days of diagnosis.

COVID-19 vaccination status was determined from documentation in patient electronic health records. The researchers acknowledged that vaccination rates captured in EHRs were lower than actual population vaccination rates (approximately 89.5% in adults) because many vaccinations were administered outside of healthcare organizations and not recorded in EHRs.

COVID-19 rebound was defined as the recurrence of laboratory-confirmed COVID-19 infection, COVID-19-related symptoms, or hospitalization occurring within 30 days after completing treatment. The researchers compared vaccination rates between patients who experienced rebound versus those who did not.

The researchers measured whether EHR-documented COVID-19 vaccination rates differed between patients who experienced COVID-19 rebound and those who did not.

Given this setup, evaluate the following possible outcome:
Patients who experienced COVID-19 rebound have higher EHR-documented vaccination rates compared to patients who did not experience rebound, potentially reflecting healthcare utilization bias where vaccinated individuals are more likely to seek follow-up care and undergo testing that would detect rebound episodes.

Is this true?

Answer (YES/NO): YES